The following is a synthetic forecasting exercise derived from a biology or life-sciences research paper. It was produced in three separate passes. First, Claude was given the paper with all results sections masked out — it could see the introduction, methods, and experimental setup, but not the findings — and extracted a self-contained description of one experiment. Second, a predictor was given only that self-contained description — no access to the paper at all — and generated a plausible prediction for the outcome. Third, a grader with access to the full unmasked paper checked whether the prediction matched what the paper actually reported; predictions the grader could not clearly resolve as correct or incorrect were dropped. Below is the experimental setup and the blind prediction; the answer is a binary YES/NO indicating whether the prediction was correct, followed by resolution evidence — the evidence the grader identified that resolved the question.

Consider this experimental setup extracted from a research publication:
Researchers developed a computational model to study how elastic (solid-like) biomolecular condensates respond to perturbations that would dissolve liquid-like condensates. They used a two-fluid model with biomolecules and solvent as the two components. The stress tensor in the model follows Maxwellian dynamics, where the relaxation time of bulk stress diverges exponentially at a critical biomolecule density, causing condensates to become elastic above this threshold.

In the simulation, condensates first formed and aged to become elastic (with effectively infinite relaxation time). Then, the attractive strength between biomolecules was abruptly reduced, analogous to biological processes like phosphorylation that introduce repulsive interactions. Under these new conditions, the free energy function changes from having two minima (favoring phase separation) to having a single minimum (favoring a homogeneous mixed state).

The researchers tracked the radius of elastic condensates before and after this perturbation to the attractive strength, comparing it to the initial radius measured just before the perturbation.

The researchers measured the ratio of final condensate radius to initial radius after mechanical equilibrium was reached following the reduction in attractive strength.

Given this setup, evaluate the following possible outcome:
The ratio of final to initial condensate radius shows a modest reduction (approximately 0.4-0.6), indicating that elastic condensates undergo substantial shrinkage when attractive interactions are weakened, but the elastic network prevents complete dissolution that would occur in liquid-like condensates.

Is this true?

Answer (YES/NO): NO